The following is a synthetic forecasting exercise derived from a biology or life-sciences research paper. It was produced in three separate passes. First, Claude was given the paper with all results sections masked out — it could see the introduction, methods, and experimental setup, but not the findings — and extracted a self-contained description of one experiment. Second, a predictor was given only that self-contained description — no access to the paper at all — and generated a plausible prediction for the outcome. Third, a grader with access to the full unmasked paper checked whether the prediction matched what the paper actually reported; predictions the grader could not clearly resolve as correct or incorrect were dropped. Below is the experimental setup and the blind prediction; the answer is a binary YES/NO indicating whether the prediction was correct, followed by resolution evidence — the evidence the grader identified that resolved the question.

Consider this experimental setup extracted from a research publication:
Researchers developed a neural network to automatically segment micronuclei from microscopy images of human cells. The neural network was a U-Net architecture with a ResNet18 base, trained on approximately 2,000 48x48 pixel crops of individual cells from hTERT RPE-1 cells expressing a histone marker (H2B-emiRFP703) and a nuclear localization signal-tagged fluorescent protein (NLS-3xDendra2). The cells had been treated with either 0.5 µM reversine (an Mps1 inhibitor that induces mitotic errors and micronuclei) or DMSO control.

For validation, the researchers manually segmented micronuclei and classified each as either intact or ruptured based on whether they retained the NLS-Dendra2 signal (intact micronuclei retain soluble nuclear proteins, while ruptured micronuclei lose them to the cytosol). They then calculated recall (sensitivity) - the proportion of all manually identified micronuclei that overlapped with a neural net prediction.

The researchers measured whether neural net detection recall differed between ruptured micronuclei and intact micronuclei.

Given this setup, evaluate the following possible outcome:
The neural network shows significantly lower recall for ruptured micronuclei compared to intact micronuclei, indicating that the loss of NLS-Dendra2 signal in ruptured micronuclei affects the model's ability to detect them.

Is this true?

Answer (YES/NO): NO